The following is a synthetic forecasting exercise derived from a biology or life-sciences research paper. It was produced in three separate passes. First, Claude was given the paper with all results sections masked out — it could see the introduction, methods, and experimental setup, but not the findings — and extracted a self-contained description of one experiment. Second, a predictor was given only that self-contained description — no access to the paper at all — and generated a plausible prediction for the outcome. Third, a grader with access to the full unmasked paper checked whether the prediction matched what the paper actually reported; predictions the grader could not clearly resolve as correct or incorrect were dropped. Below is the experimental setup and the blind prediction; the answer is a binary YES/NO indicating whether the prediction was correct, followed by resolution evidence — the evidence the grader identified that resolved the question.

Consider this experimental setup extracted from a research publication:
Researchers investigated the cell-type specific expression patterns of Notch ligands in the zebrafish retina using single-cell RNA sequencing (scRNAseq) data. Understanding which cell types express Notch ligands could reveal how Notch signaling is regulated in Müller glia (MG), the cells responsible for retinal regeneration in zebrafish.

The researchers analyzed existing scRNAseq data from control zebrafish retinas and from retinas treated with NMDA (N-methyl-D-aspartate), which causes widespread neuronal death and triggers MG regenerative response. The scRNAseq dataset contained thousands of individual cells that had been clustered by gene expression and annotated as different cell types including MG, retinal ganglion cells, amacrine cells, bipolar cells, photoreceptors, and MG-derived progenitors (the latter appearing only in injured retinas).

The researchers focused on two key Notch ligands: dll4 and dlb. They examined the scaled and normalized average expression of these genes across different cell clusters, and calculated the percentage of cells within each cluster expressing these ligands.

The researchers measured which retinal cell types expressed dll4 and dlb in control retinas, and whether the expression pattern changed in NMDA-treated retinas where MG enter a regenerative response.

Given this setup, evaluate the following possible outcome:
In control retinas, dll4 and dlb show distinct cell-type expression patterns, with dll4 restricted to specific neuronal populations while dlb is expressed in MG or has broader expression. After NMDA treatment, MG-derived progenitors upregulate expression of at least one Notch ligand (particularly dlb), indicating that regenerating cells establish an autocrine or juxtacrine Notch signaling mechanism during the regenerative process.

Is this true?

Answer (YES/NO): NO